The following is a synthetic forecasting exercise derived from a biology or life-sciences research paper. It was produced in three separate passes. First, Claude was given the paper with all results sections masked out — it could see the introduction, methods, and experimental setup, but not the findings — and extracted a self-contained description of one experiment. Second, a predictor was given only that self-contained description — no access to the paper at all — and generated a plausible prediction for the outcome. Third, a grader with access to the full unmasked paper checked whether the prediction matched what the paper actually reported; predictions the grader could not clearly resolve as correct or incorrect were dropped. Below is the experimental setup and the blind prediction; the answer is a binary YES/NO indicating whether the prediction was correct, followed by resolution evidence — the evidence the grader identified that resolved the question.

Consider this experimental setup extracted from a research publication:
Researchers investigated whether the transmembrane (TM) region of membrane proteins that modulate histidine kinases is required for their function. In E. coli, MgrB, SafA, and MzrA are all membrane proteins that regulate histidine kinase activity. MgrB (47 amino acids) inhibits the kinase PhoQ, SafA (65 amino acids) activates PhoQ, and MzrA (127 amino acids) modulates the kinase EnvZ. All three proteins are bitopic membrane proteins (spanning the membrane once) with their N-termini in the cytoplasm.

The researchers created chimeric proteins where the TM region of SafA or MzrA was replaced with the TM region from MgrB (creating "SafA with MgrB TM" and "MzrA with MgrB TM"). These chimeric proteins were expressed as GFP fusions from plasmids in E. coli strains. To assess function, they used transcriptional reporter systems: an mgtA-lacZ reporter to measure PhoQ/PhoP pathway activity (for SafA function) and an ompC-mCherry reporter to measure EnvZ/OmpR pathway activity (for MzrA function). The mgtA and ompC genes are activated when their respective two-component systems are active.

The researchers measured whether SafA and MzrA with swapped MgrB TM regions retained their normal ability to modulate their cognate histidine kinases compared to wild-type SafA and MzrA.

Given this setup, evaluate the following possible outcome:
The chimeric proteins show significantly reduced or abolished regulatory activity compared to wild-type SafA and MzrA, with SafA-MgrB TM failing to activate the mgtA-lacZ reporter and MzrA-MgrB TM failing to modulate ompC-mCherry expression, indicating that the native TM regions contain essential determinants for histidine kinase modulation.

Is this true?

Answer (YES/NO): NO